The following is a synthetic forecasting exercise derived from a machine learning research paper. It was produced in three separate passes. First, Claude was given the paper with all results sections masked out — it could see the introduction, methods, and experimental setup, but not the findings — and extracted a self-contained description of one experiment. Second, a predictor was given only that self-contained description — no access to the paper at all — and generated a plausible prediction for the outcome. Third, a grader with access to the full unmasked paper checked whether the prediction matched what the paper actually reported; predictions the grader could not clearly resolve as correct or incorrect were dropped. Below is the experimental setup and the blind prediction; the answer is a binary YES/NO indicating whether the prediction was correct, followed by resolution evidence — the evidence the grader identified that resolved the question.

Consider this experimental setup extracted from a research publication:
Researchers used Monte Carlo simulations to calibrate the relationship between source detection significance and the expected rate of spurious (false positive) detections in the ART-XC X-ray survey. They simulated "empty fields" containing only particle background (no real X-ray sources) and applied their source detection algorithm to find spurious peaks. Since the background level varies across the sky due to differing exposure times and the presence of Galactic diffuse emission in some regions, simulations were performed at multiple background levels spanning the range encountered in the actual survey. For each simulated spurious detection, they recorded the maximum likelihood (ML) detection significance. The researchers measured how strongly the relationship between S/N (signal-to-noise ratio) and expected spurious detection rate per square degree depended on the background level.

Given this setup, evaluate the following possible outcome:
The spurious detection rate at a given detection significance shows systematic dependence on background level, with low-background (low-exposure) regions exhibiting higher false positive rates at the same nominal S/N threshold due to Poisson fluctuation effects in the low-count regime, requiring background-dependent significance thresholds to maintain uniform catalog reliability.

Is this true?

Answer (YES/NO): NO